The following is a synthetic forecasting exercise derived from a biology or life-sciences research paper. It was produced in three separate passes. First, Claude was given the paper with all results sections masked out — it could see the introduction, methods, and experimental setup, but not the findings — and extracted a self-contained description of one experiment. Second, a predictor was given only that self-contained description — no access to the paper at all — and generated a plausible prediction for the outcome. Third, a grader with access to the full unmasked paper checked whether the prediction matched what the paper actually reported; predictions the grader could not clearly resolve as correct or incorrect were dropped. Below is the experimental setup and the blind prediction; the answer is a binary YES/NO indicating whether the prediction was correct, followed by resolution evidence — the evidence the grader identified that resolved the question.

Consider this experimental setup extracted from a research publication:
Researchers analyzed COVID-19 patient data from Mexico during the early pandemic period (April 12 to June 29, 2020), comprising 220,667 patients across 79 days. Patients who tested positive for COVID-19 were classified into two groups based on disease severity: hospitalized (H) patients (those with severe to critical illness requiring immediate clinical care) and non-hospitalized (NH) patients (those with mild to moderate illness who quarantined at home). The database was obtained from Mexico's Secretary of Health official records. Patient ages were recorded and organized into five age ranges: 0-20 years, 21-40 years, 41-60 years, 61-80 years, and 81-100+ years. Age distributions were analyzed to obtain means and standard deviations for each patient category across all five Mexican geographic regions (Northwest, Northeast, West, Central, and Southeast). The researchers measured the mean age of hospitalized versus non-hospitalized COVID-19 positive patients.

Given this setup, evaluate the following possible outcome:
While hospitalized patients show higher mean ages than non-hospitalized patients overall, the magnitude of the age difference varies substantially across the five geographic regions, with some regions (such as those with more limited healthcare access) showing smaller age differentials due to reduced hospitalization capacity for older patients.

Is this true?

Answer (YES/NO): NO